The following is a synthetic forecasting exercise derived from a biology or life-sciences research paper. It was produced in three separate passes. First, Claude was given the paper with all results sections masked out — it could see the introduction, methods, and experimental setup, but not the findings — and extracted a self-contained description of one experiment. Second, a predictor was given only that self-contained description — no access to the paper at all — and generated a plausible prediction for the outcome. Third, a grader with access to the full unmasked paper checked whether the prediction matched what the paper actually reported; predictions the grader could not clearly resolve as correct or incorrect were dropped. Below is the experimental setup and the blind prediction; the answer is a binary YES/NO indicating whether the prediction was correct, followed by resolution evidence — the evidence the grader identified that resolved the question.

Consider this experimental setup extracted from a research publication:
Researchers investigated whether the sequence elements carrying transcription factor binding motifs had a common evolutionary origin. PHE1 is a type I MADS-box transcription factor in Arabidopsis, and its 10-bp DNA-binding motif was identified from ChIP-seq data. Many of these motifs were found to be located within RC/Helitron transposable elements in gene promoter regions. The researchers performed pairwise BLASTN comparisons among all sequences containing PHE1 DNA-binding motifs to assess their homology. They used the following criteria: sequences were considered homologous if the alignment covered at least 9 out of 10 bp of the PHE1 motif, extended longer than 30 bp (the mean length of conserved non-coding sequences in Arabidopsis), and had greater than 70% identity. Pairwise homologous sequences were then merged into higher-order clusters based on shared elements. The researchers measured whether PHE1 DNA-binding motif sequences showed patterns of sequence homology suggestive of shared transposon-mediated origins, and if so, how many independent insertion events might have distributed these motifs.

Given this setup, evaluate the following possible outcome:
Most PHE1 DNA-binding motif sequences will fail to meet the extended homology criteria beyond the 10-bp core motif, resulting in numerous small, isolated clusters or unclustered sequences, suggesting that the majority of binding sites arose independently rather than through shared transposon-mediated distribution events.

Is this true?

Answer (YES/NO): NO